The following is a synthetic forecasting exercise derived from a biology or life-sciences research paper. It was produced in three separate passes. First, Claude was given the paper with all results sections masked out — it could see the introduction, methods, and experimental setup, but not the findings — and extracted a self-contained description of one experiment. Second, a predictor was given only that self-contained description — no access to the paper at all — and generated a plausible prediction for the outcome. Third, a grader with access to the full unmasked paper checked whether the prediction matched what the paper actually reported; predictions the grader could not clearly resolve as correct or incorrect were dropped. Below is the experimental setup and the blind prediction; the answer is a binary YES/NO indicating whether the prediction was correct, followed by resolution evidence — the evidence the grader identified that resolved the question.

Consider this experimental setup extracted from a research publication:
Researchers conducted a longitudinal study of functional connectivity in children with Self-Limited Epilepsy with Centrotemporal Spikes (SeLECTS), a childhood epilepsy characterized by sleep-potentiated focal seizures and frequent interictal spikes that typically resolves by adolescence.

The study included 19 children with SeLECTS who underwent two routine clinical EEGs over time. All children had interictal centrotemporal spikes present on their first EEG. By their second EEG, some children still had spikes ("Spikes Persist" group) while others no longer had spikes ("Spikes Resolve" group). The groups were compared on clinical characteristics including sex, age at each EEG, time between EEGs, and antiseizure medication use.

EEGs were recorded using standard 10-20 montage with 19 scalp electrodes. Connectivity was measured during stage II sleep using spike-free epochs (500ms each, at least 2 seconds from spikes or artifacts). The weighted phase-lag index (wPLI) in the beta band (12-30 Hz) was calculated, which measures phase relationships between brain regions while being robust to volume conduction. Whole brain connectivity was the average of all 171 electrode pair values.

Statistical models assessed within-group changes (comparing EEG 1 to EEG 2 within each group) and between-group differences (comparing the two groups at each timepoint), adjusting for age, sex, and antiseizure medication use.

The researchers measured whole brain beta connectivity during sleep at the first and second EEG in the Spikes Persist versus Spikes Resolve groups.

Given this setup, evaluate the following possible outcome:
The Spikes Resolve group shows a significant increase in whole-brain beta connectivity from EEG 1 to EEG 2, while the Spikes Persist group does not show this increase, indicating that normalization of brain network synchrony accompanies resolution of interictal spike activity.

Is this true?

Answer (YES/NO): NO